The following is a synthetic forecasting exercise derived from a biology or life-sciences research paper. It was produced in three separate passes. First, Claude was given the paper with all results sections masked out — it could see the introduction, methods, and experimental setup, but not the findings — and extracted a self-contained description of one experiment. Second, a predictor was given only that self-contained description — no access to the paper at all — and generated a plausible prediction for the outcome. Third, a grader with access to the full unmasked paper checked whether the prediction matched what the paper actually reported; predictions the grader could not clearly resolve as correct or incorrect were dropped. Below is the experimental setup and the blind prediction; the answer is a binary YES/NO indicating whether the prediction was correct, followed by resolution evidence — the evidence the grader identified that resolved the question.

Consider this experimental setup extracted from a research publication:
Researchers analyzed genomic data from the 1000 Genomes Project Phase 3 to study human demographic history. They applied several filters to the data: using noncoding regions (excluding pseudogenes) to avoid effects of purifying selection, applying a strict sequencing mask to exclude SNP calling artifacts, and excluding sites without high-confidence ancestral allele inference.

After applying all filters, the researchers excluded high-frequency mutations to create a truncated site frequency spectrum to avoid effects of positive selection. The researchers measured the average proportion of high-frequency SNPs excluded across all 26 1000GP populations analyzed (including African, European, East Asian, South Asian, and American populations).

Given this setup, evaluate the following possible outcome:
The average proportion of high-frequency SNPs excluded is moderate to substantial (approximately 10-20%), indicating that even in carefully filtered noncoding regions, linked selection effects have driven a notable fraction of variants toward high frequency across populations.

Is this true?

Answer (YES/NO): NO